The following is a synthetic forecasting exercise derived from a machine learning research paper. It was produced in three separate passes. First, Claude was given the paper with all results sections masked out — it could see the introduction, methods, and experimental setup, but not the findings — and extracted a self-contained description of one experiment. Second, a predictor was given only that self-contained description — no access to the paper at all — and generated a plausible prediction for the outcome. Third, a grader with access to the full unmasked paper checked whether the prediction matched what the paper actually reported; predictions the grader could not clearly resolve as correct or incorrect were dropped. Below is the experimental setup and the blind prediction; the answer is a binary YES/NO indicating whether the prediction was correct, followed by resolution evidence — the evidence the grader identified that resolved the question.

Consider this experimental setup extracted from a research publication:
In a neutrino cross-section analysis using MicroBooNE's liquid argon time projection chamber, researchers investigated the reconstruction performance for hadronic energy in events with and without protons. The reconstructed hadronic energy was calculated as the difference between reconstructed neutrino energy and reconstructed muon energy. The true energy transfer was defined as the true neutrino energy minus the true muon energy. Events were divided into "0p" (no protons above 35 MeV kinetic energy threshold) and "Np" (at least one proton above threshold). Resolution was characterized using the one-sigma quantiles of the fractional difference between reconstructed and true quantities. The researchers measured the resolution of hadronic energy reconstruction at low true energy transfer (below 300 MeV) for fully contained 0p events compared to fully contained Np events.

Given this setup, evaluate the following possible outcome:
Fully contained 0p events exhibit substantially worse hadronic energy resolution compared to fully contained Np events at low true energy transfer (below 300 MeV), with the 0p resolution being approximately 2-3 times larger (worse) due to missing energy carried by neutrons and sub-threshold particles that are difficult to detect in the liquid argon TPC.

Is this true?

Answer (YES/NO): NO